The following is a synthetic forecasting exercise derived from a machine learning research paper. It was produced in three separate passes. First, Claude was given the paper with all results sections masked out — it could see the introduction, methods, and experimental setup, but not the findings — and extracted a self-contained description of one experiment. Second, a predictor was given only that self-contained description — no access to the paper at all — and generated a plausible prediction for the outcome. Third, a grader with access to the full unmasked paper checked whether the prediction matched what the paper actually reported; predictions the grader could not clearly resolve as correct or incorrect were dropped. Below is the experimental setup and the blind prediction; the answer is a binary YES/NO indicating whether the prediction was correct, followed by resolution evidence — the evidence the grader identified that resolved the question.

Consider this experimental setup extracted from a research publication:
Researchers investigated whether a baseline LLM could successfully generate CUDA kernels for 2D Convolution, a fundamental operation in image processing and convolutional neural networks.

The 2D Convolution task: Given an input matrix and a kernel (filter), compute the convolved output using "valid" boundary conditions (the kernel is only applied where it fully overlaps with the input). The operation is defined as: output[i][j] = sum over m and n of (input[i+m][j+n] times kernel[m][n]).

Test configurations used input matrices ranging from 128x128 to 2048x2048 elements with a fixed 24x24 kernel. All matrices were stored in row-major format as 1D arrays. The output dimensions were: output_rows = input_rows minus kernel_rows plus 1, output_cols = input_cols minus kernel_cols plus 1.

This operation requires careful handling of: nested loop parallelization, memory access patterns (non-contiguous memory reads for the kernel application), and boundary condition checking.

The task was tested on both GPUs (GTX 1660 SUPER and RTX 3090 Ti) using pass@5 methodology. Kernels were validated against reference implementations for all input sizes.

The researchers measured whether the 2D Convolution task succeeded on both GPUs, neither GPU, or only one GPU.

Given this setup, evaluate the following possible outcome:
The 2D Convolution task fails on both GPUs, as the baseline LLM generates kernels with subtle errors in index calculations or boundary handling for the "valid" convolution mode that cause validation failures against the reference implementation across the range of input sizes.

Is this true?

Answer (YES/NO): NO